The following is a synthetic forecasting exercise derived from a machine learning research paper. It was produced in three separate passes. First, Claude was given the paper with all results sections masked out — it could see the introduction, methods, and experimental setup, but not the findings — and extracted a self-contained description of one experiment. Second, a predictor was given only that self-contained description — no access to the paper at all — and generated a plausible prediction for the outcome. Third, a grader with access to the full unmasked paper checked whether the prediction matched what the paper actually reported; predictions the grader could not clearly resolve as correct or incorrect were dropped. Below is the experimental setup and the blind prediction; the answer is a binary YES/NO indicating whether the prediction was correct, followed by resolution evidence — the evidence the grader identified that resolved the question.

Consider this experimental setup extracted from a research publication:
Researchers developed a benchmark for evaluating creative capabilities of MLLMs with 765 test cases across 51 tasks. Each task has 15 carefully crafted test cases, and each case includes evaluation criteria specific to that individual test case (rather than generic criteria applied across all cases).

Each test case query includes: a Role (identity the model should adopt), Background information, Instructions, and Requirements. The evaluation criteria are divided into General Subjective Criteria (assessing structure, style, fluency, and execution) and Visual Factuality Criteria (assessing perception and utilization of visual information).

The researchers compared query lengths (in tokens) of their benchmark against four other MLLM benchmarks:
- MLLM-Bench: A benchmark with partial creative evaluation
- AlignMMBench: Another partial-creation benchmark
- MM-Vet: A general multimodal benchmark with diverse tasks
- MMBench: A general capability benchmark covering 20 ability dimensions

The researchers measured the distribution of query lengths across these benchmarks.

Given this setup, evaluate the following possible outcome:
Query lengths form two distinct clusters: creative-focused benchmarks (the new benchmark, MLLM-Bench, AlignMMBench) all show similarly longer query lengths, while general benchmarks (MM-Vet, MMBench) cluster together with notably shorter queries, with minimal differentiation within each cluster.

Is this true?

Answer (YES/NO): NO